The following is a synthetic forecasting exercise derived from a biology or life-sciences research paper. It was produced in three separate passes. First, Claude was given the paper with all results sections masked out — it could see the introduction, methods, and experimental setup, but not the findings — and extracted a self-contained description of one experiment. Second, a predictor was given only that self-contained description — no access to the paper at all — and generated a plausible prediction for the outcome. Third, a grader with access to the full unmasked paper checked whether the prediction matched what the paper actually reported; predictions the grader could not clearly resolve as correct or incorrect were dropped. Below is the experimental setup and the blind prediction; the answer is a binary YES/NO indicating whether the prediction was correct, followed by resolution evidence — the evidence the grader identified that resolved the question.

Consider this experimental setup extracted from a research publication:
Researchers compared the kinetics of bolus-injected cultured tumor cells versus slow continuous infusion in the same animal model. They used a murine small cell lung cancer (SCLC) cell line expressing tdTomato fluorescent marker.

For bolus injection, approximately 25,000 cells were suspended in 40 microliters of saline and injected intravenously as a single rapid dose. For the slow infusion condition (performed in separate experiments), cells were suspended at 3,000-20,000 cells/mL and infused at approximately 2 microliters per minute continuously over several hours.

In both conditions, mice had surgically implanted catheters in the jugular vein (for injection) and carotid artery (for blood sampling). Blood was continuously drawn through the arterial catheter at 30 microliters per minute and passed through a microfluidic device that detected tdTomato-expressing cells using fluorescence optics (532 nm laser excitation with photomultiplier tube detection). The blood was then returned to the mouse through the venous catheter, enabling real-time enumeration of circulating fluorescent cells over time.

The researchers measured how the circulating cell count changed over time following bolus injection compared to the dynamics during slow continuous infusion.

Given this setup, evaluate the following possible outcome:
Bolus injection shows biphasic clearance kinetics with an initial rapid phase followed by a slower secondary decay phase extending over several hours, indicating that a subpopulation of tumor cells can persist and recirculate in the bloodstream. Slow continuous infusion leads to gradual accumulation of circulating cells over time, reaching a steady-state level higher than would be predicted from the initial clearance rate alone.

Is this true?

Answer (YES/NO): NO